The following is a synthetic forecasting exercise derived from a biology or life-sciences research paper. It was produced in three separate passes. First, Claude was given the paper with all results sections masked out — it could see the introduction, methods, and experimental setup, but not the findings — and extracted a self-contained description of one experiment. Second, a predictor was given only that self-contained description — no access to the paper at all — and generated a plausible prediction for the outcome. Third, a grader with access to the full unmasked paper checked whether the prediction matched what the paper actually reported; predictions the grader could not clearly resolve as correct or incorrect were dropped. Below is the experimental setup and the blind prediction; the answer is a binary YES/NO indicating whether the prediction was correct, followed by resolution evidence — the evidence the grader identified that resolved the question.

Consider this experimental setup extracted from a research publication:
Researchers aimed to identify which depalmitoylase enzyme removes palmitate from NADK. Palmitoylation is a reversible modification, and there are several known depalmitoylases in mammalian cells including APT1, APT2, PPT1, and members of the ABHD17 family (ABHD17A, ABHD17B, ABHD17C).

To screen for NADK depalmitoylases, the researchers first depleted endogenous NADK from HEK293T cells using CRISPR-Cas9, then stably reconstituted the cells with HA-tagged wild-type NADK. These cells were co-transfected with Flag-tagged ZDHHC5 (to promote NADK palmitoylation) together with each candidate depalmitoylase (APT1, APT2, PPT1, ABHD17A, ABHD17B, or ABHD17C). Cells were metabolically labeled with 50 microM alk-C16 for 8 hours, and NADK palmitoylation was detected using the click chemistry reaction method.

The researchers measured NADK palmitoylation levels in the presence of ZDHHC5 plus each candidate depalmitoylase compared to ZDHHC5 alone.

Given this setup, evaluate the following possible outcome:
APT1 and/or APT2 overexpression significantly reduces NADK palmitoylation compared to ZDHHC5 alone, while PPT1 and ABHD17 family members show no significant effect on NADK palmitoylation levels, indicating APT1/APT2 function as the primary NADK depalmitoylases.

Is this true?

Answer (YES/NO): NO